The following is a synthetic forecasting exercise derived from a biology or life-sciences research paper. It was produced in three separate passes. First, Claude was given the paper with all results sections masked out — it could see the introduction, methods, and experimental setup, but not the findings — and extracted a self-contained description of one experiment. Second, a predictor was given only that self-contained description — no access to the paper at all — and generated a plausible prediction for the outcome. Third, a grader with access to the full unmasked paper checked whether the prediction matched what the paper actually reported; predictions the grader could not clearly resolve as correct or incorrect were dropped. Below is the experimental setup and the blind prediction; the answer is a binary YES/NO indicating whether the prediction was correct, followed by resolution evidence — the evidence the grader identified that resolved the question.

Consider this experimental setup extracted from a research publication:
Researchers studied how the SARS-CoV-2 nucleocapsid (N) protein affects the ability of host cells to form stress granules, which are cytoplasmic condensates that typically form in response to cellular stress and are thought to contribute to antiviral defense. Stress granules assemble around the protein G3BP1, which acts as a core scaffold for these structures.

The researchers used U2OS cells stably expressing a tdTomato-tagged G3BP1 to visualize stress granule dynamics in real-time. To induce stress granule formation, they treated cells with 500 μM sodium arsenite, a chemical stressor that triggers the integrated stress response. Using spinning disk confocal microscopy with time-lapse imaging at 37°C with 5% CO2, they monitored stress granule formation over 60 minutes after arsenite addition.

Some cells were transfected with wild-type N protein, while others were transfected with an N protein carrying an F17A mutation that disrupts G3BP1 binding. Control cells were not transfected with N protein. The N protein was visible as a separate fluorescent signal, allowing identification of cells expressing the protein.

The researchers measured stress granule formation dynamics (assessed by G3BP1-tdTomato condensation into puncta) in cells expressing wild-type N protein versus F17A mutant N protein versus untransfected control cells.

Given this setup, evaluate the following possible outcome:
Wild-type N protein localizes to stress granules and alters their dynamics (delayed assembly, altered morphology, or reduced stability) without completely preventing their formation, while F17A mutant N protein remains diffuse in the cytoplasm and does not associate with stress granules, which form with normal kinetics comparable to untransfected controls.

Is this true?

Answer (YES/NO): NO